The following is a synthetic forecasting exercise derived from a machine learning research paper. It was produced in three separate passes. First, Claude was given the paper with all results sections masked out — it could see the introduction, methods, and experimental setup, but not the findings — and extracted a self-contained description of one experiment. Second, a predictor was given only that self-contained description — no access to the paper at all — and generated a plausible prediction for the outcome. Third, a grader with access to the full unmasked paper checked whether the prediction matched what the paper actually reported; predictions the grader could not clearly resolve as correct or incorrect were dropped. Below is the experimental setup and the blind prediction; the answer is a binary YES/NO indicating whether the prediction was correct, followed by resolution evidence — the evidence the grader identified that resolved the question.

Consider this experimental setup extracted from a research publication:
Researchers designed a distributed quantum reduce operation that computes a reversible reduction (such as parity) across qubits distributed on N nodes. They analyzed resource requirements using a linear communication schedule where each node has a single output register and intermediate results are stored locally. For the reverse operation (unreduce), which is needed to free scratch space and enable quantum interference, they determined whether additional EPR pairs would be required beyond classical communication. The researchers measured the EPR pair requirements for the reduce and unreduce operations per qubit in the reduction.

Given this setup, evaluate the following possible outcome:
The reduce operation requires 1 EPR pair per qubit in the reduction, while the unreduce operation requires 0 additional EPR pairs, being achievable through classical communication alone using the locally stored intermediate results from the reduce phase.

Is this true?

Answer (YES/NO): NO